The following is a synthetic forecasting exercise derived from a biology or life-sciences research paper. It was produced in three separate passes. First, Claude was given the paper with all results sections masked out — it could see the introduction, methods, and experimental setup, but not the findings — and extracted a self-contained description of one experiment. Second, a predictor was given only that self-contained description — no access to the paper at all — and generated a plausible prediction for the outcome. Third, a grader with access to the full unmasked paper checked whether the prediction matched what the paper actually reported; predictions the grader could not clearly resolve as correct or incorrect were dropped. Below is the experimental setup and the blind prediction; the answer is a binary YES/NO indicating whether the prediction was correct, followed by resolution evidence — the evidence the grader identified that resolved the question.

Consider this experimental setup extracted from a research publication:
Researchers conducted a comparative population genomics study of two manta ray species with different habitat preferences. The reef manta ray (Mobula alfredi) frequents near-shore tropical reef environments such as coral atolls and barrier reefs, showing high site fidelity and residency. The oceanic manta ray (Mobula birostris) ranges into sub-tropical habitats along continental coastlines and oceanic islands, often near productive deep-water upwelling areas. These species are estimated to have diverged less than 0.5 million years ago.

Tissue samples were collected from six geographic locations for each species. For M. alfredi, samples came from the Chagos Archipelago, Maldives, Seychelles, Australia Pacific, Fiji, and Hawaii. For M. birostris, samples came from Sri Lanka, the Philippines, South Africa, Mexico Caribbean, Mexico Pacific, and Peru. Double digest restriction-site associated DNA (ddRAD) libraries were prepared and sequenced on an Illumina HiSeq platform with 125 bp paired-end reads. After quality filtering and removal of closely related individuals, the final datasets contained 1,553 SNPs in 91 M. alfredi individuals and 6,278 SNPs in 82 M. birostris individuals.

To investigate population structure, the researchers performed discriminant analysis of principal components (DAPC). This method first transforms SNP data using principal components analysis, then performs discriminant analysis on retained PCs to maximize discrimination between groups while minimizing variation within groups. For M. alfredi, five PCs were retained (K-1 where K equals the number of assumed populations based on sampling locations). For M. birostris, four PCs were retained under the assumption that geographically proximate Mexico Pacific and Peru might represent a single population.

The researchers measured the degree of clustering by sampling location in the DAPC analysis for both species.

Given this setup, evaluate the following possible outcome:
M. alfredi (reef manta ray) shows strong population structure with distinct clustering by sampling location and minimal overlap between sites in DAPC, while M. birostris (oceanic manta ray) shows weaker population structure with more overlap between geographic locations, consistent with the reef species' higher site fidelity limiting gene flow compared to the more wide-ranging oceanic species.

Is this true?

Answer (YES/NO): YES